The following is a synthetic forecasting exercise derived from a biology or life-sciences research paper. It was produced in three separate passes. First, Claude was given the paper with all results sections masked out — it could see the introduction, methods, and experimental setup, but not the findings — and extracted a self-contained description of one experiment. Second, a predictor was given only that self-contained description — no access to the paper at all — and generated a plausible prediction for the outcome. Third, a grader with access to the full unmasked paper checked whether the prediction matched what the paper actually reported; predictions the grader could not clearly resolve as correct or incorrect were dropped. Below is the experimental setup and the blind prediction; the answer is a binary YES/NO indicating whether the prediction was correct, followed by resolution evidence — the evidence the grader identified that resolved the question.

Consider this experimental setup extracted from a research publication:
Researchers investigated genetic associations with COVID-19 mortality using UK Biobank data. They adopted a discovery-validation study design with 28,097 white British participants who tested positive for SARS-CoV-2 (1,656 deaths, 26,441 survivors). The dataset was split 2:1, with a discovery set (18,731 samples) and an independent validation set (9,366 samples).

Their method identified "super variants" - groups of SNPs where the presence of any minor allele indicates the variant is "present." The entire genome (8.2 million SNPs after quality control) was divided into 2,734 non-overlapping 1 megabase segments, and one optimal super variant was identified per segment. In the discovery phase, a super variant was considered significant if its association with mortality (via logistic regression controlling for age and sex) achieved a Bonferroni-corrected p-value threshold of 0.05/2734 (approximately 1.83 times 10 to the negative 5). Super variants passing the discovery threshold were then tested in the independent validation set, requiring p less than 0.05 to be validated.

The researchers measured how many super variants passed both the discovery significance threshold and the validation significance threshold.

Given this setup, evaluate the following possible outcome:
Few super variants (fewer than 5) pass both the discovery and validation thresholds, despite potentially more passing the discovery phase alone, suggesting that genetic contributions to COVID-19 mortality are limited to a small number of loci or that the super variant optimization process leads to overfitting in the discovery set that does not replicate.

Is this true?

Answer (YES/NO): NO